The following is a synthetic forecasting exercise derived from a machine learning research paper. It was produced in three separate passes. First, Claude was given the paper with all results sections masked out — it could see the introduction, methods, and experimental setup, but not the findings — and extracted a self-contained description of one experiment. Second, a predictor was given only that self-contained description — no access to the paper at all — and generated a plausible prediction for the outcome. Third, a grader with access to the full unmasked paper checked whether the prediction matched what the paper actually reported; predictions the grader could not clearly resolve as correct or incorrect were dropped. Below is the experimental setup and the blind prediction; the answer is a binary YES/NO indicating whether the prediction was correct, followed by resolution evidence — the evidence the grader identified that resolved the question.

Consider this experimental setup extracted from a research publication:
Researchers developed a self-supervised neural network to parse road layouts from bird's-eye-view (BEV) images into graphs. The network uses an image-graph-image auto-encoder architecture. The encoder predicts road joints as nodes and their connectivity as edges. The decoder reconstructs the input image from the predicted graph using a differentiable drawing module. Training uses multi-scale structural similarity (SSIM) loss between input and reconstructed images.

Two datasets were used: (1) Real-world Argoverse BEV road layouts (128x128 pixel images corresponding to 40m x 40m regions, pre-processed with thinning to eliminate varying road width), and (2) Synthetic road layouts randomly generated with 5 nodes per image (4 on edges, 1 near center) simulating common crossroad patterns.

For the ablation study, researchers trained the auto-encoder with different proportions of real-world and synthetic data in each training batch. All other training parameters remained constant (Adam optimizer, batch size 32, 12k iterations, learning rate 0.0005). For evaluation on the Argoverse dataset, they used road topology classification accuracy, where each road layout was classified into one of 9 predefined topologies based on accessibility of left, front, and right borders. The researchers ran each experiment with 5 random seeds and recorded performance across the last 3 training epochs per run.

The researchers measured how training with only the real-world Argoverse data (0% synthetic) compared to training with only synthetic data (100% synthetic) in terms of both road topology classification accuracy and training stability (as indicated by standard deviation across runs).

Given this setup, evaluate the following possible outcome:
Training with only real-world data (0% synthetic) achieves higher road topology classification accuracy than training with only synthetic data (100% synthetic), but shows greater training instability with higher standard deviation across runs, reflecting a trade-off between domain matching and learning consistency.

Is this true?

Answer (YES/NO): NO